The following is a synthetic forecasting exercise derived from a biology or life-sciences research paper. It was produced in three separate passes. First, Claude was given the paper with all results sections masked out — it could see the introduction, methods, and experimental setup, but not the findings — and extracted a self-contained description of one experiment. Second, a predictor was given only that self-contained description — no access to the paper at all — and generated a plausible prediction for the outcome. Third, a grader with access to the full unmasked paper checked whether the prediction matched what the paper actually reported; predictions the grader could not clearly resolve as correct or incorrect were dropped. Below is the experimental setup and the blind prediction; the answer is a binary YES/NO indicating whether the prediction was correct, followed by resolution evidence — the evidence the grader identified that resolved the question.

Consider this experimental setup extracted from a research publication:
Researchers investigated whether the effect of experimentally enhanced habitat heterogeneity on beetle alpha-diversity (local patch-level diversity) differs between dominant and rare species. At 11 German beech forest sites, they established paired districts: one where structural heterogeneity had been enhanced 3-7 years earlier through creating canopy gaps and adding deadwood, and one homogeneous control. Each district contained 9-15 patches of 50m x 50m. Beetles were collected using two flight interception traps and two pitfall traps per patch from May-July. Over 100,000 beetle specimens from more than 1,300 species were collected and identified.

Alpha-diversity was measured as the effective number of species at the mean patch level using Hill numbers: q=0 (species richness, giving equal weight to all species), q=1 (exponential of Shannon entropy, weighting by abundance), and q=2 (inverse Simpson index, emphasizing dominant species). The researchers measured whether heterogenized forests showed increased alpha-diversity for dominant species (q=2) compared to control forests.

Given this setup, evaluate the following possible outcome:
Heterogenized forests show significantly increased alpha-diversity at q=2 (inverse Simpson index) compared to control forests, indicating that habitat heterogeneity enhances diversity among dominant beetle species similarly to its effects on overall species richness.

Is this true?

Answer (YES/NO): NO